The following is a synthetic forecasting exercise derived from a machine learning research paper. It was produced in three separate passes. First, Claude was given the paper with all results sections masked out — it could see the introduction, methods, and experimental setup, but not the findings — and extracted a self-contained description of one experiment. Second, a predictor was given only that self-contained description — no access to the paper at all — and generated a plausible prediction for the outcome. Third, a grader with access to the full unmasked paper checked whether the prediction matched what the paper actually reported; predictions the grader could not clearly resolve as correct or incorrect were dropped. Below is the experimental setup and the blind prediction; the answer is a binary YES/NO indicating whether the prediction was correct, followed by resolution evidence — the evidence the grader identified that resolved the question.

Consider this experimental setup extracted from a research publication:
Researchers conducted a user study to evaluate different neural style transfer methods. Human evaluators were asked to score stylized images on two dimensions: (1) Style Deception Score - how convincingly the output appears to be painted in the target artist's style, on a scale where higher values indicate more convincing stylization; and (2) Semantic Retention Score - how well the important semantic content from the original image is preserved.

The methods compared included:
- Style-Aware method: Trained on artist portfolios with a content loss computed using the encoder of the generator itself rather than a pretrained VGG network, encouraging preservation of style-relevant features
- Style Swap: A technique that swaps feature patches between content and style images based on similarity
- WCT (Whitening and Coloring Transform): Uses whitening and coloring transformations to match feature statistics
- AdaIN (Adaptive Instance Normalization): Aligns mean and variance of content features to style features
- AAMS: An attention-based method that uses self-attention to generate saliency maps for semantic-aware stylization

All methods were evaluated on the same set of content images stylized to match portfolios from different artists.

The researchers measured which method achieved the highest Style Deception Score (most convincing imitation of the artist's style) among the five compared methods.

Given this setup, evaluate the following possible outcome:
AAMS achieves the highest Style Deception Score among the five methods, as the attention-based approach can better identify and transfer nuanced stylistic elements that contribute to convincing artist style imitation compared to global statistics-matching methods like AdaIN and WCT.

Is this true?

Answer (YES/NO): NO